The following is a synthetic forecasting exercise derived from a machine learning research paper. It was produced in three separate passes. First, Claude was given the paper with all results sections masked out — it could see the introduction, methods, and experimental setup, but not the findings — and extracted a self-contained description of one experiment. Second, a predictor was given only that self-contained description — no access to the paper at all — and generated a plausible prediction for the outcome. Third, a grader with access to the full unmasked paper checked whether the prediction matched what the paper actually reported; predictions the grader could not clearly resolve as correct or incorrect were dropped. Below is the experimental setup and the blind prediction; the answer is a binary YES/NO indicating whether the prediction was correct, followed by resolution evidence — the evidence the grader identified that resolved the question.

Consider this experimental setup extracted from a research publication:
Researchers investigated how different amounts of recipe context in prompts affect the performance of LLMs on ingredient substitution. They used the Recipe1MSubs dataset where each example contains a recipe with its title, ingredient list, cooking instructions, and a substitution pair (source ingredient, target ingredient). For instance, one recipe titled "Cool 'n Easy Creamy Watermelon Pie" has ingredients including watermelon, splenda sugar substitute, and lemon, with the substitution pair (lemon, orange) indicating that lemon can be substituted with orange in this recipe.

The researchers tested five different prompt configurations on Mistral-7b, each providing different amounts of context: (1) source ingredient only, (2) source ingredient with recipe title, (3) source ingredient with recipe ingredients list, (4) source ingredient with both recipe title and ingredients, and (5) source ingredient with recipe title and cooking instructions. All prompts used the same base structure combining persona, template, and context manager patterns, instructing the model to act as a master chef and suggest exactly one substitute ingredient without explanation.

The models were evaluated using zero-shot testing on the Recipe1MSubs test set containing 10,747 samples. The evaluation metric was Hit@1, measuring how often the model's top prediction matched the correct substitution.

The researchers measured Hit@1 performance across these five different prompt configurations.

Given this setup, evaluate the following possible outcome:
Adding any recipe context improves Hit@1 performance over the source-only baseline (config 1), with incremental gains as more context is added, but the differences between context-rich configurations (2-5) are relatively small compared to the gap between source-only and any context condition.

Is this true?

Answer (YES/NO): NO